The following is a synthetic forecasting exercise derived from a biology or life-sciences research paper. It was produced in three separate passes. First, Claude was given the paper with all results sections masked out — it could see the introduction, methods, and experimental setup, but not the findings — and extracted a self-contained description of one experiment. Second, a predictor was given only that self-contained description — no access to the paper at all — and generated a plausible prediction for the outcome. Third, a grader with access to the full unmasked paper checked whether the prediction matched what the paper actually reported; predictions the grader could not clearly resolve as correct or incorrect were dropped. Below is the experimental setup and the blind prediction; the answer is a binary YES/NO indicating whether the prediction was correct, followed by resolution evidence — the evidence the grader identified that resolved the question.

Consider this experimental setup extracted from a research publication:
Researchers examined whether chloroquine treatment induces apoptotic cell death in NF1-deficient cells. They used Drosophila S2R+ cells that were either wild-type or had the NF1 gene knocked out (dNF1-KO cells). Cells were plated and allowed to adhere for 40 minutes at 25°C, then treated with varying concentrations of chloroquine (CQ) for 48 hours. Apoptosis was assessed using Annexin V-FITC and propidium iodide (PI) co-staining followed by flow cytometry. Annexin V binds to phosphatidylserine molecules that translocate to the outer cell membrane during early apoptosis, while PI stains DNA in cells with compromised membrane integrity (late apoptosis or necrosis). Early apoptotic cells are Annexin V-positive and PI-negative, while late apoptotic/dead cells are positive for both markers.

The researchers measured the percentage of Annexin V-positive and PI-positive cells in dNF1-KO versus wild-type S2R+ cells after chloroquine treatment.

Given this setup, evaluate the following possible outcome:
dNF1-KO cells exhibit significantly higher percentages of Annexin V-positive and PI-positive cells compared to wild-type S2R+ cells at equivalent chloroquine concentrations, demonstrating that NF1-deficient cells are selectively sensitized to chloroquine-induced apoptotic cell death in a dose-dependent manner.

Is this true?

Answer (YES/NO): YES